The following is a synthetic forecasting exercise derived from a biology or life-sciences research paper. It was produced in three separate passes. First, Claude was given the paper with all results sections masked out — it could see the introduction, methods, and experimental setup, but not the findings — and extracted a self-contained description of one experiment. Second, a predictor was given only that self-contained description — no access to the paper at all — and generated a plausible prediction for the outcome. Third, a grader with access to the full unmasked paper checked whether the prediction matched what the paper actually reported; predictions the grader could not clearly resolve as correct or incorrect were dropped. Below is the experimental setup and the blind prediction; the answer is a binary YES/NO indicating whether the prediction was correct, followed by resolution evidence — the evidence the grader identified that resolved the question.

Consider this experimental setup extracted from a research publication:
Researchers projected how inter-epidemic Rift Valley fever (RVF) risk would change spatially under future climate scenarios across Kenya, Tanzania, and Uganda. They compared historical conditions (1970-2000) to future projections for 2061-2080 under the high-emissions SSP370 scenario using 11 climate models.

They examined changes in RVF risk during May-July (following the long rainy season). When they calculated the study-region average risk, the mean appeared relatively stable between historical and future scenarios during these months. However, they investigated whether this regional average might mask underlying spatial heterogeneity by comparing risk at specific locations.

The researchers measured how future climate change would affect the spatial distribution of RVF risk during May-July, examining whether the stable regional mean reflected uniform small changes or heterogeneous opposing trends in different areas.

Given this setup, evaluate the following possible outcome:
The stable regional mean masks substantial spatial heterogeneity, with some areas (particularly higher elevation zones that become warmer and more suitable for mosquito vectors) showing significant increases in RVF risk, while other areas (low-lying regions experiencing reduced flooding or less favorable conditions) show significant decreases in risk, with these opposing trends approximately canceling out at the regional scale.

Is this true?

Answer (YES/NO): NO